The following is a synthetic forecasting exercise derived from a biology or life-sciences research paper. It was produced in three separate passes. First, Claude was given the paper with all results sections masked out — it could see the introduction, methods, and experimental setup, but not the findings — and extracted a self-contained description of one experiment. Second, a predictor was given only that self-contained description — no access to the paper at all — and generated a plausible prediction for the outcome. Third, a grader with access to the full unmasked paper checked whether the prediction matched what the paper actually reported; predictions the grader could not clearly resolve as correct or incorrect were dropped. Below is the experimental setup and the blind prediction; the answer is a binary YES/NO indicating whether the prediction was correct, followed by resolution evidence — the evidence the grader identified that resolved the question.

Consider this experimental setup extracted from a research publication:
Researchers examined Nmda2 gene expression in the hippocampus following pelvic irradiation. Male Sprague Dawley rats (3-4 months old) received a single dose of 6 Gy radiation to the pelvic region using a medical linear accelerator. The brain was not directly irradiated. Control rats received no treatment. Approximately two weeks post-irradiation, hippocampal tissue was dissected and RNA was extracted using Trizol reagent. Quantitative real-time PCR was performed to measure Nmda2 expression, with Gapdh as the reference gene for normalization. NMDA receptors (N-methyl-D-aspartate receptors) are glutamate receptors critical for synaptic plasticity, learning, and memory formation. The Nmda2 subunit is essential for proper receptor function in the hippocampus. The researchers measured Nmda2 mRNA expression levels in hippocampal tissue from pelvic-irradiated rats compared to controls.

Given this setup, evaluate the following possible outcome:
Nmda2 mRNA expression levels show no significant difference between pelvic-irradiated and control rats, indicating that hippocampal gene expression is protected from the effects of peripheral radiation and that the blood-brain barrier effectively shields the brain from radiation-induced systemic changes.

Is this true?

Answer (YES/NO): NO